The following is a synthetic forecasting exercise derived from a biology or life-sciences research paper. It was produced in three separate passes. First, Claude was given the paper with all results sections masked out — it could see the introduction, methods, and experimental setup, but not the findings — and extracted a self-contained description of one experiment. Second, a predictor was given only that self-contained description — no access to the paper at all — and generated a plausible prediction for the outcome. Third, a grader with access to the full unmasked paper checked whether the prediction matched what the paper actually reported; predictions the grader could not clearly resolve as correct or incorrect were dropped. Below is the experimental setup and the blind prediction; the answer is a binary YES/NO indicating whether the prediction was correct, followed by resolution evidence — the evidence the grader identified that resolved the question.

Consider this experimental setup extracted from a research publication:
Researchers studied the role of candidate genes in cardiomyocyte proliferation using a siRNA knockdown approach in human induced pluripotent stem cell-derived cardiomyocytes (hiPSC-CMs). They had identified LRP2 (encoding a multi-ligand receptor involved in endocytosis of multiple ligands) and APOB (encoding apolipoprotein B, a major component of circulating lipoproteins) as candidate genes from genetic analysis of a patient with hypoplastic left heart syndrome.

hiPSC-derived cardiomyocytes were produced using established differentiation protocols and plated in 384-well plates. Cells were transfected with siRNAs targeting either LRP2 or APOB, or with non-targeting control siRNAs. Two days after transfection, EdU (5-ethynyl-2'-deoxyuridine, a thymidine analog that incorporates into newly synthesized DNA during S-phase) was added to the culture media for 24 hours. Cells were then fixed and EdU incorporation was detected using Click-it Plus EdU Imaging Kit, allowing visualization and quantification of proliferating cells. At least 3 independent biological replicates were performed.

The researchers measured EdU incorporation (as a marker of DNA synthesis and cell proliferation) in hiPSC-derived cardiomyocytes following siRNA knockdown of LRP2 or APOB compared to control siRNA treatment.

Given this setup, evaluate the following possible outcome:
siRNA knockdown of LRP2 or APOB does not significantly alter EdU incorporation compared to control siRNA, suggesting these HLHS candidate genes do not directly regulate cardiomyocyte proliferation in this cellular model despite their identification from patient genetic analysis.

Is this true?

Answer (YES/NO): NO